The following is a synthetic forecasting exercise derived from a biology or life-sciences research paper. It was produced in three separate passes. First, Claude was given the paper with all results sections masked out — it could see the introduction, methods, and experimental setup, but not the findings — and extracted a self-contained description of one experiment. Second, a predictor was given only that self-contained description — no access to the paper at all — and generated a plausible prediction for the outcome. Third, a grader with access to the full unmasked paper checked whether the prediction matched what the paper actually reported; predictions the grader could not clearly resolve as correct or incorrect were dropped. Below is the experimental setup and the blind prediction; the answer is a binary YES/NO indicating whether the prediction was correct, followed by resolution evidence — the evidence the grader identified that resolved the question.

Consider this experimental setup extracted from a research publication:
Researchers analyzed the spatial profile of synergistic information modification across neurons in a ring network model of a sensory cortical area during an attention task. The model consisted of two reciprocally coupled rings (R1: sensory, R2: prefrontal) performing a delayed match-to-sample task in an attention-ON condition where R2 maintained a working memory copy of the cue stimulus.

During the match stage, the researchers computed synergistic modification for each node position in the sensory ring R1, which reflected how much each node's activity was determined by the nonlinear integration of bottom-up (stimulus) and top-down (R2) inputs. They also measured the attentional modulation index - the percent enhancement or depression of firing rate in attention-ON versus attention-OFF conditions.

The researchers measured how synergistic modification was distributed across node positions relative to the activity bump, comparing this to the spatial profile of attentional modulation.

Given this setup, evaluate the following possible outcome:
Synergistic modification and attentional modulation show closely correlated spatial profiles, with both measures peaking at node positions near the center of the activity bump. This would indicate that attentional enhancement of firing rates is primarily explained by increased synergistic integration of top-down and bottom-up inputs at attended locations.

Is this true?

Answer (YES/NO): NO